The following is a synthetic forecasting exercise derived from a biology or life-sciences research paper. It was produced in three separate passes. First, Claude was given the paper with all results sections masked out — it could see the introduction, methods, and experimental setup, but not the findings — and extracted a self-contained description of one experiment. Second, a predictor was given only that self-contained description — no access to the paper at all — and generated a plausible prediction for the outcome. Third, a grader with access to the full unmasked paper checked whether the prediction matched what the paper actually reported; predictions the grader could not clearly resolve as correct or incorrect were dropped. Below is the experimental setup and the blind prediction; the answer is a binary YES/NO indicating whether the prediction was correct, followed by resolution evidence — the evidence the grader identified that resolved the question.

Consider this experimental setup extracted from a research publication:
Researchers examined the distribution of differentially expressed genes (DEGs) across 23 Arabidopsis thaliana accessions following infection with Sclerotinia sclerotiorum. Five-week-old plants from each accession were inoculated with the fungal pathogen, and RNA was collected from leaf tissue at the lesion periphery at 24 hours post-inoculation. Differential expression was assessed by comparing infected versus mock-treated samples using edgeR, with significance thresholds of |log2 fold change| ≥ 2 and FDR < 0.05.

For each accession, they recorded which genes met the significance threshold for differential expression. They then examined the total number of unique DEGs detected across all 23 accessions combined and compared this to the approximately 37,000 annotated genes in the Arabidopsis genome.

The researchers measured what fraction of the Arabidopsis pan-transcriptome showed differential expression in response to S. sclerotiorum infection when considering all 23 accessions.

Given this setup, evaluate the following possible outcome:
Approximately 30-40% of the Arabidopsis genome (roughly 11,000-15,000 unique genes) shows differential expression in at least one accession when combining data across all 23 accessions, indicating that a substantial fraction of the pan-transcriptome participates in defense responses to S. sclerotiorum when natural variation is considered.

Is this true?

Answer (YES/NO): NO